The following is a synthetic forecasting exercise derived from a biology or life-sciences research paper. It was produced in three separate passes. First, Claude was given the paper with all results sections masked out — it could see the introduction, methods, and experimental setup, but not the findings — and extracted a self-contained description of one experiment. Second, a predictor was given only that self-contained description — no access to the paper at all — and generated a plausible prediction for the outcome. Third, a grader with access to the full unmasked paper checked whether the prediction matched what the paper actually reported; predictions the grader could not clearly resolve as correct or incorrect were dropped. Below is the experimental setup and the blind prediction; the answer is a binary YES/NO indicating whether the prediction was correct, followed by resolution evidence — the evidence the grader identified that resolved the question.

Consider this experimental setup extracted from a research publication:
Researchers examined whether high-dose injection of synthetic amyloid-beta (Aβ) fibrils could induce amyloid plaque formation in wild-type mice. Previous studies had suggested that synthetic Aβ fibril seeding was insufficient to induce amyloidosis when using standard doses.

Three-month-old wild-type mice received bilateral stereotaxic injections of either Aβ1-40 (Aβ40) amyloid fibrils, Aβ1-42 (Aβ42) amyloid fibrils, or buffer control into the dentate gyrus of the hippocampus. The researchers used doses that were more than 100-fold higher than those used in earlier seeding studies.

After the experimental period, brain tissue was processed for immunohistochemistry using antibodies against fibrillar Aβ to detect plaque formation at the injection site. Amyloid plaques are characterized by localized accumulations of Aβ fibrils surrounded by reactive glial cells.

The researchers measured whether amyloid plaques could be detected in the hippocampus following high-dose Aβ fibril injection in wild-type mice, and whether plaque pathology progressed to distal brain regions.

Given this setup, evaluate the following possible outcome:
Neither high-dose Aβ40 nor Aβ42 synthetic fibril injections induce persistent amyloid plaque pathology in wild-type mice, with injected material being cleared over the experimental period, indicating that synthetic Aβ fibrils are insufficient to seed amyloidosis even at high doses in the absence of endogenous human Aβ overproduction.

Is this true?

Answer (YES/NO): NO